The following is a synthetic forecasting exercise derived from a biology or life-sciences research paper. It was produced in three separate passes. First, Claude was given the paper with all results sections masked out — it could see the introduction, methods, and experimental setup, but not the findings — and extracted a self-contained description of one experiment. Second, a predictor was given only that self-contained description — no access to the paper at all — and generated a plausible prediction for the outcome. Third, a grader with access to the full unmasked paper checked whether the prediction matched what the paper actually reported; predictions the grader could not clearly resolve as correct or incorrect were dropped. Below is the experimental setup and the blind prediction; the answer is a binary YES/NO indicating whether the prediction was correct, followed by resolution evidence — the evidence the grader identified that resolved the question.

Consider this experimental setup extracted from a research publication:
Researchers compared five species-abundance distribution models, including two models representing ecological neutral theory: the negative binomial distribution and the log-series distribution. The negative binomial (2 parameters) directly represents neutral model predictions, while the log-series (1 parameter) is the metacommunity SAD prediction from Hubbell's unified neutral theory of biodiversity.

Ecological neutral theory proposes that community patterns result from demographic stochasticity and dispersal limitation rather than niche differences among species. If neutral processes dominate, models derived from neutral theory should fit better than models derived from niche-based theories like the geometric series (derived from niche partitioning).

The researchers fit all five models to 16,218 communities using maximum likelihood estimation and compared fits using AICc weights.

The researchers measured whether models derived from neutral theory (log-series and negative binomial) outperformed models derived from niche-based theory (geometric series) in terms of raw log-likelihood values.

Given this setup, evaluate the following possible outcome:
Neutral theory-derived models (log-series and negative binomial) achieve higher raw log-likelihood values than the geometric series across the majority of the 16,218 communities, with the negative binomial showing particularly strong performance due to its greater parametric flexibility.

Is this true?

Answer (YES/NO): NO